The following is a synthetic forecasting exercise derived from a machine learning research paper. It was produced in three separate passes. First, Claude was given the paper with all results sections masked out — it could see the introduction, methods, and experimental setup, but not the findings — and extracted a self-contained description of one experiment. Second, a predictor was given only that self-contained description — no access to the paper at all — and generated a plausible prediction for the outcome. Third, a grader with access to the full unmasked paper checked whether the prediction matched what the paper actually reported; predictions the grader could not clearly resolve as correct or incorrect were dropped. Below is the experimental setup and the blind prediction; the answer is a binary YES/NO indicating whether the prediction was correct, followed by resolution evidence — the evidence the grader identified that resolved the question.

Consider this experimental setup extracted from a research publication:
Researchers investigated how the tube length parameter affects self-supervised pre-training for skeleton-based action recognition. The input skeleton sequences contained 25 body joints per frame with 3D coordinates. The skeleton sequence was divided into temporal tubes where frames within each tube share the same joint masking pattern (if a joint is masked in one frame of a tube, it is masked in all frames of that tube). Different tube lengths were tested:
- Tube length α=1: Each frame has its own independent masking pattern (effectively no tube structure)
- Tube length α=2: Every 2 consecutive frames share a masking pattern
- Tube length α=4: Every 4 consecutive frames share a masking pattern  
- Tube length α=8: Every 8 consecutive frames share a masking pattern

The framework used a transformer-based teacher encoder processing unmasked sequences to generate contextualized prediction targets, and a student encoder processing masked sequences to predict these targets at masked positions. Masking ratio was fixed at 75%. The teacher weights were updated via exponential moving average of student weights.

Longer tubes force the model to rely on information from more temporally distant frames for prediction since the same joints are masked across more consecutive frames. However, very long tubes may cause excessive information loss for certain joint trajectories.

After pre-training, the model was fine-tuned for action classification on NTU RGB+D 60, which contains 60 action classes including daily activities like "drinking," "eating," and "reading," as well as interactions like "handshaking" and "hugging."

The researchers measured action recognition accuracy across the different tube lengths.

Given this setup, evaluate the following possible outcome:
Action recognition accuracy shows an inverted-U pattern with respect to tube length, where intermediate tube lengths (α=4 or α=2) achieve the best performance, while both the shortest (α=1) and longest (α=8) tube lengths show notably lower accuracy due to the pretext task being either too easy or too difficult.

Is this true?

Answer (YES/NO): NO